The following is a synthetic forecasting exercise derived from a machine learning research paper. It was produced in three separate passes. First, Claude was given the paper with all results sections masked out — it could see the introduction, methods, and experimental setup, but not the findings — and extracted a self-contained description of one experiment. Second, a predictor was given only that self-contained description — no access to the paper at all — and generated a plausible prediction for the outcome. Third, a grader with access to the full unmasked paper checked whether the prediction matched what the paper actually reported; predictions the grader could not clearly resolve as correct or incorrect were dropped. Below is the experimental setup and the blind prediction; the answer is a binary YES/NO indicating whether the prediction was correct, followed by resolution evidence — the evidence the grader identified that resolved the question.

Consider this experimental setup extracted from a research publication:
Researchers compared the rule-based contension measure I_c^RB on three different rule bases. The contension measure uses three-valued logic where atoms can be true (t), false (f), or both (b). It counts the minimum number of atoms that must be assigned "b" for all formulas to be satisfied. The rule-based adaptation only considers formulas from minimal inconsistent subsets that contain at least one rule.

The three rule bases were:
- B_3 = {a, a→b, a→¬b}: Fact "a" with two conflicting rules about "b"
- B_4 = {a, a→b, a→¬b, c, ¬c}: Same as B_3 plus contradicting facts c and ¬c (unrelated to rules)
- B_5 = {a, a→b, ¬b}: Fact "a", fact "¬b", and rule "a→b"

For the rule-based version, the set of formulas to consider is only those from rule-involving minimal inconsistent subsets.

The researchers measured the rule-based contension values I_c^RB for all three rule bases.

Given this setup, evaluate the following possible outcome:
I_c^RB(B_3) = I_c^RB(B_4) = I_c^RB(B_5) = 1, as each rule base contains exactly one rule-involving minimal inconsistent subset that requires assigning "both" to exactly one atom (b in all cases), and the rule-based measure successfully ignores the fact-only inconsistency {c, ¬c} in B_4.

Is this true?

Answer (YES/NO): YES